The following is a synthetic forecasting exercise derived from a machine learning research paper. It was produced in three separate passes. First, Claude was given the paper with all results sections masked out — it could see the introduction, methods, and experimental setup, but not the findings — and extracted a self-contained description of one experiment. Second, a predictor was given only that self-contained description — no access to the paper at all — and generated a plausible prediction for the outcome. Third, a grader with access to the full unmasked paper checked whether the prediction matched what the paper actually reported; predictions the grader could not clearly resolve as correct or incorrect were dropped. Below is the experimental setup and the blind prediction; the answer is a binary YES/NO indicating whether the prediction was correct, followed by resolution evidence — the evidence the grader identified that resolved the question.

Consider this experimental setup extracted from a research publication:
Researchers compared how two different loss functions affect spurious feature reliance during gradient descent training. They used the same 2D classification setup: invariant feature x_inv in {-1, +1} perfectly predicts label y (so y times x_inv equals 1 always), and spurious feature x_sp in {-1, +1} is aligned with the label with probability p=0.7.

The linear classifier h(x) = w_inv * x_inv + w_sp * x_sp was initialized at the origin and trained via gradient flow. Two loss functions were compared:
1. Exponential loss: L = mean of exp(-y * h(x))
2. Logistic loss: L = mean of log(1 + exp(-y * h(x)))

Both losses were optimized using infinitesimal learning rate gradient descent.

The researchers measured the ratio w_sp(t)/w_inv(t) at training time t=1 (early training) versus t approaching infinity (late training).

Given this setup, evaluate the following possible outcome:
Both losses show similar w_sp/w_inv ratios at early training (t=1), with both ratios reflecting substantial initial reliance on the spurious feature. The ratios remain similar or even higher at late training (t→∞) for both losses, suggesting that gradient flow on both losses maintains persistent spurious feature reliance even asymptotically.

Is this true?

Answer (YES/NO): NO